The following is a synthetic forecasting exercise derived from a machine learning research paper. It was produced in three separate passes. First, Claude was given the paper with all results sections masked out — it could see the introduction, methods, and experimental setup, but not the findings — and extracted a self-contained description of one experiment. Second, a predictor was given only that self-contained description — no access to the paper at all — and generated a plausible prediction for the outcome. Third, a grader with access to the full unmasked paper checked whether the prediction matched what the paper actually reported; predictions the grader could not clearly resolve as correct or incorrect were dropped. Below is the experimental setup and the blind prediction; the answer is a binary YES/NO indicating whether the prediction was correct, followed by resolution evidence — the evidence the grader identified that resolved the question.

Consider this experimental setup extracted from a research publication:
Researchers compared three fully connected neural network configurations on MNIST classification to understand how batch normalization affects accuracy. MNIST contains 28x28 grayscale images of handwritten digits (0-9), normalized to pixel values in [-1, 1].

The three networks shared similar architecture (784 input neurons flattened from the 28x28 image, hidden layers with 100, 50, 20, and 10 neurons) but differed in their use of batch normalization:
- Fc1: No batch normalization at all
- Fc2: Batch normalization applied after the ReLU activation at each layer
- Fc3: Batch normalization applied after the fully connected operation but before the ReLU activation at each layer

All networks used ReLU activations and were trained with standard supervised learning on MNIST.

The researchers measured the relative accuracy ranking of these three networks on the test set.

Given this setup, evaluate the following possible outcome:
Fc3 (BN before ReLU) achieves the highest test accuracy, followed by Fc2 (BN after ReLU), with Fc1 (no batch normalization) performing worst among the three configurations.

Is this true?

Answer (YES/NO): NO